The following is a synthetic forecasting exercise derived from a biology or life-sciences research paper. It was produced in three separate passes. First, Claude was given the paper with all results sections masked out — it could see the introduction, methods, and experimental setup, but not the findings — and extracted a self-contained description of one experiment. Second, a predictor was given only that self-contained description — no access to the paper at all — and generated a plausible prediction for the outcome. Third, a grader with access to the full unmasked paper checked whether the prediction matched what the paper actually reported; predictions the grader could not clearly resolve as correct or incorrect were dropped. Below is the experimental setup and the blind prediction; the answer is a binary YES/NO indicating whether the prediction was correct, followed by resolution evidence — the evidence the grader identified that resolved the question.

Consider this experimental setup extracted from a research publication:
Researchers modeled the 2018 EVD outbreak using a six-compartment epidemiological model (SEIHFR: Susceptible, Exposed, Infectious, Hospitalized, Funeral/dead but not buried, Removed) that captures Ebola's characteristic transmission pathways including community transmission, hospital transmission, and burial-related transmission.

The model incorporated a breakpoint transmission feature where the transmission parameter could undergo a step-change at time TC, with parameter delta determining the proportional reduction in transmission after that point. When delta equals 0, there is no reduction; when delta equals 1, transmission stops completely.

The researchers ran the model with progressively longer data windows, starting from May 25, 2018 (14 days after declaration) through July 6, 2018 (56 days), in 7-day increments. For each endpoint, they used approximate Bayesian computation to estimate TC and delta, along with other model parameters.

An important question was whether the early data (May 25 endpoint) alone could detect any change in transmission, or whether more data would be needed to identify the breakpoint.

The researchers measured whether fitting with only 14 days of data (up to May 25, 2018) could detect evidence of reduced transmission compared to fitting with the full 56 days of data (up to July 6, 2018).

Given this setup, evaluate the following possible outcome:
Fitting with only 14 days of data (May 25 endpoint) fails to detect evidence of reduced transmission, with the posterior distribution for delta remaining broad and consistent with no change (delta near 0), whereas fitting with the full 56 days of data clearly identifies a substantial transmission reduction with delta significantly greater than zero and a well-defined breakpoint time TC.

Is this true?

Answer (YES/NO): NO